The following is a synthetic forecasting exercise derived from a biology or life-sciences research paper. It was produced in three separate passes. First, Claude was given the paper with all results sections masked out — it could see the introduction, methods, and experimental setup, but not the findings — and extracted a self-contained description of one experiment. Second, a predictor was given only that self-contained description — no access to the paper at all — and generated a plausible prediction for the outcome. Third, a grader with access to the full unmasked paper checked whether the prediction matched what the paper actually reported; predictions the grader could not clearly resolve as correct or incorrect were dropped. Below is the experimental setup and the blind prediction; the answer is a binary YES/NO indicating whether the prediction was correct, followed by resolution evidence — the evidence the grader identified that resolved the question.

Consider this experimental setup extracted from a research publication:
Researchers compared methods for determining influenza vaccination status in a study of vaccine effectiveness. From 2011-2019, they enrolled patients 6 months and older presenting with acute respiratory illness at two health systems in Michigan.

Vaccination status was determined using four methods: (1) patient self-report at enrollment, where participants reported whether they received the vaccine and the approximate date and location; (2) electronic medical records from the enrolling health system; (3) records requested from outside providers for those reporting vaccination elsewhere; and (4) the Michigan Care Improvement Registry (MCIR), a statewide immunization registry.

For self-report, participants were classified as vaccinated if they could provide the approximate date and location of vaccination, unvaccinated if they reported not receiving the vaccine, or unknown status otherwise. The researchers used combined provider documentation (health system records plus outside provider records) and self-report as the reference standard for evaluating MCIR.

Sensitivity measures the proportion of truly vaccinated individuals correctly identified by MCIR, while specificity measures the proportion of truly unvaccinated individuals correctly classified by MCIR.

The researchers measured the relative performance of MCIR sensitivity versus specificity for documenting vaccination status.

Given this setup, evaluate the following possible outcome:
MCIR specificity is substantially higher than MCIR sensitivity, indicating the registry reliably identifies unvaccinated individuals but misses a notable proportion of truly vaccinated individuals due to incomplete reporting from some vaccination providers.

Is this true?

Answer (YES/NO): YES